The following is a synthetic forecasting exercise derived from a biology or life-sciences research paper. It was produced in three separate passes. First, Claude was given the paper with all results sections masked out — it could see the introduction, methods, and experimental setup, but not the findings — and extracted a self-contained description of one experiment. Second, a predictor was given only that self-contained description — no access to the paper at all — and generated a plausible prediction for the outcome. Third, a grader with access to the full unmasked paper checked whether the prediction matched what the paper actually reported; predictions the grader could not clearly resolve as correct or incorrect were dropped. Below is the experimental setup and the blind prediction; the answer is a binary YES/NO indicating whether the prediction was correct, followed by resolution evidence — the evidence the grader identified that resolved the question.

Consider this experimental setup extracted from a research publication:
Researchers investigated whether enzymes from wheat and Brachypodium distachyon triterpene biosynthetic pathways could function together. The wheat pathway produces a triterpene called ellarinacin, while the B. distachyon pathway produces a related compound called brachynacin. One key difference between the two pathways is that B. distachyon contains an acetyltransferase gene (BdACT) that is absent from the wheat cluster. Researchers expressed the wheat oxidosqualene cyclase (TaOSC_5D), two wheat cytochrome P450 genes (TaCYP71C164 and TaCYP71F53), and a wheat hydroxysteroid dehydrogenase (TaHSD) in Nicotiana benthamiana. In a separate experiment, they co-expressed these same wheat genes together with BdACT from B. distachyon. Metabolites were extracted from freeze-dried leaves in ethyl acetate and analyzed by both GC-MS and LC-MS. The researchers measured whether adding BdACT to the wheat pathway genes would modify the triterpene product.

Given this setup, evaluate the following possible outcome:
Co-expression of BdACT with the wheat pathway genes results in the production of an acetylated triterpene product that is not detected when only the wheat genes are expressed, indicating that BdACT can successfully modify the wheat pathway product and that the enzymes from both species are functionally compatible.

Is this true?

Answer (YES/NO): YES